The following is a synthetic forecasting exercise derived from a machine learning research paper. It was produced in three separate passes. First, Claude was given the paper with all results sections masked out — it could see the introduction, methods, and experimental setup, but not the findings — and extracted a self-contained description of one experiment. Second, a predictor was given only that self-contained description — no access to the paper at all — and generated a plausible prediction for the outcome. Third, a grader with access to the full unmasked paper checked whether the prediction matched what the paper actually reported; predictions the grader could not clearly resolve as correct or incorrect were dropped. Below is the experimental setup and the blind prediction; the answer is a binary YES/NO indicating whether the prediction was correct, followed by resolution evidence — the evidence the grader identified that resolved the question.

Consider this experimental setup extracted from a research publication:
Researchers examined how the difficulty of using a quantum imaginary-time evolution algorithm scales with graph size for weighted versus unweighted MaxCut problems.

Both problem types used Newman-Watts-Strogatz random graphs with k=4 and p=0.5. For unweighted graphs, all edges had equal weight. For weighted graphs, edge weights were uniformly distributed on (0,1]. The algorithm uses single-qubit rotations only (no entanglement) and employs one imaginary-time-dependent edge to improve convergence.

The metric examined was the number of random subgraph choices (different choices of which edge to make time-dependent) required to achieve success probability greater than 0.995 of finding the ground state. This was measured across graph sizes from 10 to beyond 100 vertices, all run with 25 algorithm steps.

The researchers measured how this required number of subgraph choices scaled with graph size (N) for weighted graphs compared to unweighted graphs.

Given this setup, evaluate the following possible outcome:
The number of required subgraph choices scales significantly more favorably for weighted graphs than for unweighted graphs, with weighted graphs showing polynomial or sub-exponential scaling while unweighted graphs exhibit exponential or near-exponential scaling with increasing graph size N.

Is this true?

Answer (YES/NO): NO